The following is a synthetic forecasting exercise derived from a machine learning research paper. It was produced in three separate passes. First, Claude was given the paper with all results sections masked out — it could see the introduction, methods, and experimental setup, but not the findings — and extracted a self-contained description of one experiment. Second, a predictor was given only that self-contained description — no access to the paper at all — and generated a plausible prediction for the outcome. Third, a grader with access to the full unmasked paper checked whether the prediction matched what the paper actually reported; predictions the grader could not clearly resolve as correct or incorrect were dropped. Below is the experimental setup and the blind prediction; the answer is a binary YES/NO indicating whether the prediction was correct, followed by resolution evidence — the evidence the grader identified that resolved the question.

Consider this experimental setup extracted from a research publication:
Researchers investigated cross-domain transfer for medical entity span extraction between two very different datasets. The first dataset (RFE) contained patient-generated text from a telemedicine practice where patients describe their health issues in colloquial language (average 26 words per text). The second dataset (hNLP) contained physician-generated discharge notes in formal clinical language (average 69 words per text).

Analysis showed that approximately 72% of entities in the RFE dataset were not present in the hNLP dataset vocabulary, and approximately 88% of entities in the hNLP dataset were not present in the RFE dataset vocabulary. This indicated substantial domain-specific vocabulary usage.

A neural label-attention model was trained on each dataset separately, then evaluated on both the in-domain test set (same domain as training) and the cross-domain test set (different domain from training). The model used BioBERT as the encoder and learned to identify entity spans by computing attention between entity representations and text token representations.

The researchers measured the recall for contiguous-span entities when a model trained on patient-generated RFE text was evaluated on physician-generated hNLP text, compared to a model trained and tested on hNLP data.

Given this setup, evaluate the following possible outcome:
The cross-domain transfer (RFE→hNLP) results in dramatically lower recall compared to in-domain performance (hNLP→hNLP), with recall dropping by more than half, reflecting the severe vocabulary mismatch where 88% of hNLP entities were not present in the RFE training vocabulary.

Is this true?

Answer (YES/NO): NO